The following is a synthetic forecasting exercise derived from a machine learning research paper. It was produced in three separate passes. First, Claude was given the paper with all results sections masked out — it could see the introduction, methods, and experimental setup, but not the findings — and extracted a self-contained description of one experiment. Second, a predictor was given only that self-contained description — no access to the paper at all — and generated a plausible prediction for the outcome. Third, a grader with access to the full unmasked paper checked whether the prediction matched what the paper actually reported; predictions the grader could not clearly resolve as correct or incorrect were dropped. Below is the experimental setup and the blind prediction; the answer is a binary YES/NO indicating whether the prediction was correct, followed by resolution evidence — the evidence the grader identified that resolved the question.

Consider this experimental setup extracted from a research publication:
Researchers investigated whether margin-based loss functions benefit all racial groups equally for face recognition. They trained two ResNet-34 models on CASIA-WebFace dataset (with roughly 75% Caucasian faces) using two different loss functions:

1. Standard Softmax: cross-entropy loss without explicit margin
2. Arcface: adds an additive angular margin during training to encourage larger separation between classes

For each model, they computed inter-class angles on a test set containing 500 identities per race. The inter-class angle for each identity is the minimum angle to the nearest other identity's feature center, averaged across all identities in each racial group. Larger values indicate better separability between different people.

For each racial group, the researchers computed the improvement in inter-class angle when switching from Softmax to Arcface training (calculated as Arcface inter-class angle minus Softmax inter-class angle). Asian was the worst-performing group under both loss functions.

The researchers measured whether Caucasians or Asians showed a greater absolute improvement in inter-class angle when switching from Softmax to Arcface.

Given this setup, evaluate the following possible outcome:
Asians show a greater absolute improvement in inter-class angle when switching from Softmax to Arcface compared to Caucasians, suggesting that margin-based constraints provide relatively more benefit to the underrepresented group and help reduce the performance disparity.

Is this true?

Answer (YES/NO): YES